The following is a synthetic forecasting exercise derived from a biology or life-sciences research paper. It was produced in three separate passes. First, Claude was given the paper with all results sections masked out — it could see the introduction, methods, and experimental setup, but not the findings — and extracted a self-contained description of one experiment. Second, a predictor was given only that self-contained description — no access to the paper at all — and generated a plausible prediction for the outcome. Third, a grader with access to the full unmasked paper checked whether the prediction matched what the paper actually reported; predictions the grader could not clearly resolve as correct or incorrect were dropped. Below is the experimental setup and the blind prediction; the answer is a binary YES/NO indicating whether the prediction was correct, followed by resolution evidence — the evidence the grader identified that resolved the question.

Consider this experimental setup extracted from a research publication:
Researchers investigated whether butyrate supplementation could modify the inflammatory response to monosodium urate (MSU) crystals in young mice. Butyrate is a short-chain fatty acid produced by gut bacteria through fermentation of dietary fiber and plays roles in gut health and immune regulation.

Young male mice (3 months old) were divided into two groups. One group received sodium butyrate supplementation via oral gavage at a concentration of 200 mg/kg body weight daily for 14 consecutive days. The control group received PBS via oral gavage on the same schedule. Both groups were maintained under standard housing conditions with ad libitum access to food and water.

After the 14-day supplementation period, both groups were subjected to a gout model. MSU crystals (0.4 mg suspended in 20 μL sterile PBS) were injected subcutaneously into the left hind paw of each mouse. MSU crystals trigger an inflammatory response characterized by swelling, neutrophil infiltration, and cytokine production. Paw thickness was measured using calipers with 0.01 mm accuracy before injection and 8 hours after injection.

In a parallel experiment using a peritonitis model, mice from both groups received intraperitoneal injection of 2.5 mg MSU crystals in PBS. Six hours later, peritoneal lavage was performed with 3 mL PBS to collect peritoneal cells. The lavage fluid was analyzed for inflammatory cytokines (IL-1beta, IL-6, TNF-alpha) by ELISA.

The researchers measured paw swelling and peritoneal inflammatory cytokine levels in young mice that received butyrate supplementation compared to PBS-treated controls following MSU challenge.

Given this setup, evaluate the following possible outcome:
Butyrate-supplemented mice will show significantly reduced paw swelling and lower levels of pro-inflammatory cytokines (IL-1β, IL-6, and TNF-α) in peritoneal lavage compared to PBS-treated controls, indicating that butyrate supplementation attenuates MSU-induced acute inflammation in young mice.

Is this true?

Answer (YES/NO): YES